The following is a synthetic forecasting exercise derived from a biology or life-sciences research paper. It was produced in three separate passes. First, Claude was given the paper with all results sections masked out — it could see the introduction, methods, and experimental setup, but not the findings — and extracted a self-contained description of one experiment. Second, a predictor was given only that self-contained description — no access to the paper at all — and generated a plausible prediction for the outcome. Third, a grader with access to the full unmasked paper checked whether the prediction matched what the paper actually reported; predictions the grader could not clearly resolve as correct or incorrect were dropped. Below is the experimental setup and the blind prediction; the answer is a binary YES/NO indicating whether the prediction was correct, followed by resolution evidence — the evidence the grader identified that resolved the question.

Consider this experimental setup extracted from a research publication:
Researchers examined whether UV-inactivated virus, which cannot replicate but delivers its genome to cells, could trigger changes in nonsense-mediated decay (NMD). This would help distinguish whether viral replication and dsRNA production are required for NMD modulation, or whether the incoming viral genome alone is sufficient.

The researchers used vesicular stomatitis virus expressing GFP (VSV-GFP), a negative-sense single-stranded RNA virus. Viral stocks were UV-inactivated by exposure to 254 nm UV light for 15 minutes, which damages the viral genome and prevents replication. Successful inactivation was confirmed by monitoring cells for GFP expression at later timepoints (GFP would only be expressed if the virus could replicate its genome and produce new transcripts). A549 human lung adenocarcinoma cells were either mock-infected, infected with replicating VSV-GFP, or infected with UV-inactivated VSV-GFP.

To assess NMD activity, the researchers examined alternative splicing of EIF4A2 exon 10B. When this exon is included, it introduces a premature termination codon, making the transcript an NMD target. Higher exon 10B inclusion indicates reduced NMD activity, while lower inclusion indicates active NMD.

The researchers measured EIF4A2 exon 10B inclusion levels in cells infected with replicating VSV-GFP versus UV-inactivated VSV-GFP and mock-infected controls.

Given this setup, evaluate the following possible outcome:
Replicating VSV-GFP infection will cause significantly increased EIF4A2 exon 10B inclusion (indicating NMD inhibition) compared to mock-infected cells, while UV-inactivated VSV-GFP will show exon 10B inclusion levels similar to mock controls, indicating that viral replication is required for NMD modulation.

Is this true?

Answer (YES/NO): YES